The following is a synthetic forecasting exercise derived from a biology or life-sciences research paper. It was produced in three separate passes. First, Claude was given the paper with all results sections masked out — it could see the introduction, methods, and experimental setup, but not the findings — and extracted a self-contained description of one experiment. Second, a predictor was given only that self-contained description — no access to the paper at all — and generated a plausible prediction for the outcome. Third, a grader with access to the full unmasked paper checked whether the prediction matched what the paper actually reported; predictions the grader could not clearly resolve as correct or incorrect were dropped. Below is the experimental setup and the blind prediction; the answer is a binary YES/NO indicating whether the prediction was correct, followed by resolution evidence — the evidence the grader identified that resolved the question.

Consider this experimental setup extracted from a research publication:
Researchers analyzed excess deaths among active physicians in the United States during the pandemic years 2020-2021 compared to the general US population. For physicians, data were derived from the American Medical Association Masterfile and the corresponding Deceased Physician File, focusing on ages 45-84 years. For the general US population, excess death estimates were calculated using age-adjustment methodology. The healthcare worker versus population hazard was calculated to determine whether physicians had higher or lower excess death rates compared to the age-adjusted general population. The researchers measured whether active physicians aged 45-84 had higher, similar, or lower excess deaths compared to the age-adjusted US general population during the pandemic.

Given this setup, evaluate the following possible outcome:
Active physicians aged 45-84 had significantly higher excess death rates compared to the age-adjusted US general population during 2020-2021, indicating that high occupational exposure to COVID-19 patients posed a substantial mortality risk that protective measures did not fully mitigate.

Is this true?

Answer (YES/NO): NO